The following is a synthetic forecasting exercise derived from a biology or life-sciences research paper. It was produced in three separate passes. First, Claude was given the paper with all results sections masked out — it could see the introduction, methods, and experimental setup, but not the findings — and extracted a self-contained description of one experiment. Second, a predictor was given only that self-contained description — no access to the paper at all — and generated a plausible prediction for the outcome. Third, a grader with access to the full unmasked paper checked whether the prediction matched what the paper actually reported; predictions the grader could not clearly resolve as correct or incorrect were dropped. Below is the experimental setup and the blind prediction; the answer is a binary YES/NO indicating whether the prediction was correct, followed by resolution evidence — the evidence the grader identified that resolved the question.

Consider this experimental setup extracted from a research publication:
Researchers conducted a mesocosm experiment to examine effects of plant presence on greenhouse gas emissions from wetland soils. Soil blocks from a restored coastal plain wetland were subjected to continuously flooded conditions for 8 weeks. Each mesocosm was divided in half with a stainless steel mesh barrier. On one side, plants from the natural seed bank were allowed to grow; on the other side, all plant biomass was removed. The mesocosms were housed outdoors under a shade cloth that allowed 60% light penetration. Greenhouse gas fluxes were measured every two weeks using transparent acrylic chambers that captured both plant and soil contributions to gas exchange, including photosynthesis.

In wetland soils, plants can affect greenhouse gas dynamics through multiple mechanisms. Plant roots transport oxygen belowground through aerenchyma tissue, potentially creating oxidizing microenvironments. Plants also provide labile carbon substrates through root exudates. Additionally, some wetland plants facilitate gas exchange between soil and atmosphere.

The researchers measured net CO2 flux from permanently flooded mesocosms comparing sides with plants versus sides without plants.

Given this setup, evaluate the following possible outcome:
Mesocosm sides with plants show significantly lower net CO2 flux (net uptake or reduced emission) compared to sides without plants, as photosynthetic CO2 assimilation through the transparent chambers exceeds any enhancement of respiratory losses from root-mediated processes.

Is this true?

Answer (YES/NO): YES